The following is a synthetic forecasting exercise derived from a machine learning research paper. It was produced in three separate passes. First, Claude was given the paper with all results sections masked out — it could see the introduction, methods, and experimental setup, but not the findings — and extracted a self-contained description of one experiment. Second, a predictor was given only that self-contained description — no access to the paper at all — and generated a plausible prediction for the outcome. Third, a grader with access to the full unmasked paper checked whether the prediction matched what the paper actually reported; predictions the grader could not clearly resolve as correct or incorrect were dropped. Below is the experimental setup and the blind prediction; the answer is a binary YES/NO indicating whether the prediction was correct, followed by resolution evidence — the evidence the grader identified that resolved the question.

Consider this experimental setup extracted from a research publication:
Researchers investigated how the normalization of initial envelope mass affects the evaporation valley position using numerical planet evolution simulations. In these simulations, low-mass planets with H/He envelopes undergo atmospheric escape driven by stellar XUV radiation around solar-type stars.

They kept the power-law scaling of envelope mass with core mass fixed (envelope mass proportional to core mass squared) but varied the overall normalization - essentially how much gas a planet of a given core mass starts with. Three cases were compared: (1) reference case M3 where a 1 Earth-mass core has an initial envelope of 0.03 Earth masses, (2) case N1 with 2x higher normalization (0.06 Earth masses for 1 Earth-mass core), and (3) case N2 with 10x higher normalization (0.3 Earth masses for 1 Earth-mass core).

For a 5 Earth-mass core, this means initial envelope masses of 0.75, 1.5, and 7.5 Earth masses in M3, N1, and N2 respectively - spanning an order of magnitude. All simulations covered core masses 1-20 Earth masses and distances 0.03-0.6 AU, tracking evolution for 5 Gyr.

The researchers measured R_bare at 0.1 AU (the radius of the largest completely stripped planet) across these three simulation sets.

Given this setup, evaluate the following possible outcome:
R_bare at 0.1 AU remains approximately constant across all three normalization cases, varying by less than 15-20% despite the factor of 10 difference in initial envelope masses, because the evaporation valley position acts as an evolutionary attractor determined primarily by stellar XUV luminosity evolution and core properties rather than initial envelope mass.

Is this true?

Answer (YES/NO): YES